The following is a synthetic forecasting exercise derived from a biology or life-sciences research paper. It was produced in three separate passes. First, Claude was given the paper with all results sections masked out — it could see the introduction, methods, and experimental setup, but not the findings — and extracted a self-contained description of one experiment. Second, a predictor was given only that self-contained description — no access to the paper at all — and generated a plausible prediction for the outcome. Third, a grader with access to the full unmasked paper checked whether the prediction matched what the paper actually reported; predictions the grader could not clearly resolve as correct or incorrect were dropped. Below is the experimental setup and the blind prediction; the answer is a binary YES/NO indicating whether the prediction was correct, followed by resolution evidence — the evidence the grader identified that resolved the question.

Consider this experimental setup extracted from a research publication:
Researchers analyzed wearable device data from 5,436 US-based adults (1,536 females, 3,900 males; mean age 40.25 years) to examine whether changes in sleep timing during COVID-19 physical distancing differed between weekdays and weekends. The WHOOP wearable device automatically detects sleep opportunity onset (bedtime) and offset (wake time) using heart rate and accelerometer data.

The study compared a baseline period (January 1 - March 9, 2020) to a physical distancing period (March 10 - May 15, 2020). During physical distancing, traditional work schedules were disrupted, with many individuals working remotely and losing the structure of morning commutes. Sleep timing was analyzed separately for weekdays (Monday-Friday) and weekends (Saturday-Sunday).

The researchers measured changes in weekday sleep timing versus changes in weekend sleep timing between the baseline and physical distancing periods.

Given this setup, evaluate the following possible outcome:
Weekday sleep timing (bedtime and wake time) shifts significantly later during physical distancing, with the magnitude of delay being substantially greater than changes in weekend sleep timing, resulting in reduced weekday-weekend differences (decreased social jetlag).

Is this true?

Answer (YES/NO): NO